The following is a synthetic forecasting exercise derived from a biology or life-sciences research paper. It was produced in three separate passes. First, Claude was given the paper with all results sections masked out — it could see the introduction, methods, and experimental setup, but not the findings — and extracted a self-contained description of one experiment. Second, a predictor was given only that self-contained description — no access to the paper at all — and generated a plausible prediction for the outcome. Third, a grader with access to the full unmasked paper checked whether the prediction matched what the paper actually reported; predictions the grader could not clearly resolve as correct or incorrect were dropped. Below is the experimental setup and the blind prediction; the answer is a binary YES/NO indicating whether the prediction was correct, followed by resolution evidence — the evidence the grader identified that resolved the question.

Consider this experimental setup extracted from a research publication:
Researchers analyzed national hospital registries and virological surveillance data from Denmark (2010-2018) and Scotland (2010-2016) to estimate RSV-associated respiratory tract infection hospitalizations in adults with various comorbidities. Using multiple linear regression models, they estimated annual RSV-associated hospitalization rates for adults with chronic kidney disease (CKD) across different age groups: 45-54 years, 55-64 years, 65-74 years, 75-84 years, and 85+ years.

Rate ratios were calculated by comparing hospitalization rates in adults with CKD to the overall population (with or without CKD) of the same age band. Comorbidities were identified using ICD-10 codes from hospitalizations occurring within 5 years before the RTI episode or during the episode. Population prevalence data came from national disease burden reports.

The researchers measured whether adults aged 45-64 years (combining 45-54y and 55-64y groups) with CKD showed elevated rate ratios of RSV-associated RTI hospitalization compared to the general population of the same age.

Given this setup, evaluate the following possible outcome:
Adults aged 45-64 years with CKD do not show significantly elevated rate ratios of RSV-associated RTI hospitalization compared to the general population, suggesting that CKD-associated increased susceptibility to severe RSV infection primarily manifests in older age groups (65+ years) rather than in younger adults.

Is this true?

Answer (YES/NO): NO